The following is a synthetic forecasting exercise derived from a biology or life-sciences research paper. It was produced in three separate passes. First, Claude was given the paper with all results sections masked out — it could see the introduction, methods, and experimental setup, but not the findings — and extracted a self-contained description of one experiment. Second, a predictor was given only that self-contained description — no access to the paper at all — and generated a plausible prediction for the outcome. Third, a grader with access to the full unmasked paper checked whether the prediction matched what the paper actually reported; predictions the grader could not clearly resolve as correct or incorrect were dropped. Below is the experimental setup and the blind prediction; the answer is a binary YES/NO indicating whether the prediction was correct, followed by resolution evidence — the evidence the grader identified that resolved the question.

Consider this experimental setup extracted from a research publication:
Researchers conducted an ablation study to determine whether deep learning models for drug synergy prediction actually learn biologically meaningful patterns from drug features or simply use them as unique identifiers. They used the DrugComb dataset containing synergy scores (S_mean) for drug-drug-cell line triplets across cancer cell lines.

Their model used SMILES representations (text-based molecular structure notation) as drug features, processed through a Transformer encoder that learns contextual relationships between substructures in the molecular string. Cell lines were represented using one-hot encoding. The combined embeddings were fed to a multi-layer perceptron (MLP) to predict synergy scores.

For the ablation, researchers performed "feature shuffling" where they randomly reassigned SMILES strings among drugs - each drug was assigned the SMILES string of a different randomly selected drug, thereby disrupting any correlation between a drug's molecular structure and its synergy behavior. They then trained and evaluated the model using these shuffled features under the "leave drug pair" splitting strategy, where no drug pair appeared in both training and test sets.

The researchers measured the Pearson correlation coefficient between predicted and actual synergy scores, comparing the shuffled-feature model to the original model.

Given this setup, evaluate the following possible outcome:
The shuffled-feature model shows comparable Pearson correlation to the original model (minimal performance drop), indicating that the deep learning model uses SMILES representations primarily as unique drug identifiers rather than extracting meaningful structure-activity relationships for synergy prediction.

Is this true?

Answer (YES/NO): YES